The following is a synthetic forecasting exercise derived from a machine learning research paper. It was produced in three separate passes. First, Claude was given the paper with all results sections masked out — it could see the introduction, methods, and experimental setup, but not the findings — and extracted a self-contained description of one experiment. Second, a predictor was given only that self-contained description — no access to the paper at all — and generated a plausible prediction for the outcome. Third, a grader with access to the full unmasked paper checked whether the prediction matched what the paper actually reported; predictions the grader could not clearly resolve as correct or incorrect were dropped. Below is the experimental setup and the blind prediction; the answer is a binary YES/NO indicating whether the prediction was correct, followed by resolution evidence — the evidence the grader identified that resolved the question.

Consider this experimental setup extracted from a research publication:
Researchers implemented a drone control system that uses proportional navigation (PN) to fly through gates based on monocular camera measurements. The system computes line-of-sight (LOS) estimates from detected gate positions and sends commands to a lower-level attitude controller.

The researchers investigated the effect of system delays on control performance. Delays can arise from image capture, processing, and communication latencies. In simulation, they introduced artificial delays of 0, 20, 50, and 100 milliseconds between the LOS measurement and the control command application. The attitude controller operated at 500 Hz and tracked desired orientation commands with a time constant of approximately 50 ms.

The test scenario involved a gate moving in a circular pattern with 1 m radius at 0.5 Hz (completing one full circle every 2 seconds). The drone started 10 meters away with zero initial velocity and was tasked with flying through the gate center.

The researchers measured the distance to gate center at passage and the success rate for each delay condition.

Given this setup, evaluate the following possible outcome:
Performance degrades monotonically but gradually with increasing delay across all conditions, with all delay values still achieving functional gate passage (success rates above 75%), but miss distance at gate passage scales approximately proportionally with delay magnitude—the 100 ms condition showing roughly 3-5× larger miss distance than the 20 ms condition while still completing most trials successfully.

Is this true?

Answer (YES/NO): NO